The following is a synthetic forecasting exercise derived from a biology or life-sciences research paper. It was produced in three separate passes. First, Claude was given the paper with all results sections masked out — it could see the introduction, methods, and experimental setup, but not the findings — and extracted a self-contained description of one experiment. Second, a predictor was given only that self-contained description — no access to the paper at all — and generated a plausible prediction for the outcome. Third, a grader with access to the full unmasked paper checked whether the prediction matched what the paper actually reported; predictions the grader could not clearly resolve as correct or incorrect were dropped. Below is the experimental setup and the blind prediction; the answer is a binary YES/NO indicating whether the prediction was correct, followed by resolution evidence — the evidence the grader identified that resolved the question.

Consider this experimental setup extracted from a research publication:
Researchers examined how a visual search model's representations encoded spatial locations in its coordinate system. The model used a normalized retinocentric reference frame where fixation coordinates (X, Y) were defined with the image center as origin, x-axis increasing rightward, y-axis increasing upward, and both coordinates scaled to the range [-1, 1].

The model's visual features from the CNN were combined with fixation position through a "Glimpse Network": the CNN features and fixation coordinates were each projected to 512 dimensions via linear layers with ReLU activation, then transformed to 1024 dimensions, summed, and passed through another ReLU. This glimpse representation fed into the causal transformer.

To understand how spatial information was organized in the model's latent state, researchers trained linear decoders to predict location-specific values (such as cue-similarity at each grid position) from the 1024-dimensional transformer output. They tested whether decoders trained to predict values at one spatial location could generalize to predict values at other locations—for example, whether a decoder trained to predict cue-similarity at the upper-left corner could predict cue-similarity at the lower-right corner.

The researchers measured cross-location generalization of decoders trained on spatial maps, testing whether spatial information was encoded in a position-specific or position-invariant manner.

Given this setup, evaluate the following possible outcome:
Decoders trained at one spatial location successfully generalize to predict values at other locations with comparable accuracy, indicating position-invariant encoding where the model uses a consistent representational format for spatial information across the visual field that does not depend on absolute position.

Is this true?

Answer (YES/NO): NO